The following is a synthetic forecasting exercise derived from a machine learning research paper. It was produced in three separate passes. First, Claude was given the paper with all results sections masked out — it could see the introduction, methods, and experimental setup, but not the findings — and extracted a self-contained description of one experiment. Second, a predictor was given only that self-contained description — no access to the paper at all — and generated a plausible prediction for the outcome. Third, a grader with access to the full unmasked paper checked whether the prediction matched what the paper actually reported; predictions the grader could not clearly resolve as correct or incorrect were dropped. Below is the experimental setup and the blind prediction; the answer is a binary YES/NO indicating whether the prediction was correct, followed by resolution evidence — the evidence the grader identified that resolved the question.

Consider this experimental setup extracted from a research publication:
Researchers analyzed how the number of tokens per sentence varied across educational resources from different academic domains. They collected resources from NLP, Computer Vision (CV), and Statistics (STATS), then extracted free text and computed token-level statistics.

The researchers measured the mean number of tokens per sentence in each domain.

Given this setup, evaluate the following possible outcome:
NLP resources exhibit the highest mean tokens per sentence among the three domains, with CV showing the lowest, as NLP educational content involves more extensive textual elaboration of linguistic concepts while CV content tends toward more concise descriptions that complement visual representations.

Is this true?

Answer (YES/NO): NO